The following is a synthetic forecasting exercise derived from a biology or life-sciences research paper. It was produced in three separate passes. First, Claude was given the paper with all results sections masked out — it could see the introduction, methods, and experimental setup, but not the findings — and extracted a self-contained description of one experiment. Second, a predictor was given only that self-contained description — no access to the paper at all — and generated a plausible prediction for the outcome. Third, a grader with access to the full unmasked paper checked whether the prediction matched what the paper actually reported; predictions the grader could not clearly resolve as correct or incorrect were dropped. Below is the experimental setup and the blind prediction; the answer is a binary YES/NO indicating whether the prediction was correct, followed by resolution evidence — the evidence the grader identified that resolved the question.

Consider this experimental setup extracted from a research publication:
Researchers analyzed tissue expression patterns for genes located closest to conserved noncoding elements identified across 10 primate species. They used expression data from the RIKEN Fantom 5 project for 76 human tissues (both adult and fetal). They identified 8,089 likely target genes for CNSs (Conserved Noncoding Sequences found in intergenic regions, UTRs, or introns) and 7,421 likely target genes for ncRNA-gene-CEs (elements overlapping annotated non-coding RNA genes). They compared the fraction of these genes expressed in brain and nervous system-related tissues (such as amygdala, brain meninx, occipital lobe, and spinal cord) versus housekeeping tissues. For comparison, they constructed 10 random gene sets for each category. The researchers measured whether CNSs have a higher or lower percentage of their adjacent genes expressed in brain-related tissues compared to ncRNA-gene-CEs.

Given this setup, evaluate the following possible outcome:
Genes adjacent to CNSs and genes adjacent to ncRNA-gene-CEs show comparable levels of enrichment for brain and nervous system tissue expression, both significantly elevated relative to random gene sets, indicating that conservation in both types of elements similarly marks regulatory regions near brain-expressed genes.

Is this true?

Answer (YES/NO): NO